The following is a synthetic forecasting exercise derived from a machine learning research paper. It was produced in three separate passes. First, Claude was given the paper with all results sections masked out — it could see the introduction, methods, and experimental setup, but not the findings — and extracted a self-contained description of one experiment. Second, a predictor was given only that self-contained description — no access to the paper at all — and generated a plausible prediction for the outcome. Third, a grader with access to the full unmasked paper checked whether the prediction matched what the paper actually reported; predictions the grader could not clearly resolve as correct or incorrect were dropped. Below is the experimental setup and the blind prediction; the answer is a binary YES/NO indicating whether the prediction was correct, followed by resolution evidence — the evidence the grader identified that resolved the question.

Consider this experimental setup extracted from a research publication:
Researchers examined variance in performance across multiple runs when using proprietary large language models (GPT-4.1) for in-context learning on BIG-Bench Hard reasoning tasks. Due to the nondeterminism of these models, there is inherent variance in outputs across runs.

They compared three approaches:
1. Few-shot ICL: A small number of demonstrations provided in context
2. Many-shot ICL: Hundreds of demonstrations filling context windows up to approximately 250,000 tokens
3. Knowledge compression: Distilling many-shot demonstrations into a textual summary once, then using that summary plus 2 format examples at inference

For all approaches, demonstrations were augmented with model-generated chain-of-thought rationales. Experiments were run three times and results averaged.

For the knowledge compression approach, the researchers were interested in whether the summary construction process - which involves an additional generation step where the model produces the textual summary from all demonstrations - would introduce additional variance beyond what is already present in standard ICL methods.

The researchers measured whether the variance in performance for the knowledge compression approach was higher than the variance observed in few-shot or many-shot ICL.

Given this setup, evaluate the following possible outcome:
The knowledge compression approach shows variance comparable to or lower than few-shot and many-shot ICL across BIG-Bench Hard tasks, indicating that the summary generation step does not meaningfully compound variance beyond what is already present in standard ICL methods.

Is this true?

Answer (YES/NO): NO